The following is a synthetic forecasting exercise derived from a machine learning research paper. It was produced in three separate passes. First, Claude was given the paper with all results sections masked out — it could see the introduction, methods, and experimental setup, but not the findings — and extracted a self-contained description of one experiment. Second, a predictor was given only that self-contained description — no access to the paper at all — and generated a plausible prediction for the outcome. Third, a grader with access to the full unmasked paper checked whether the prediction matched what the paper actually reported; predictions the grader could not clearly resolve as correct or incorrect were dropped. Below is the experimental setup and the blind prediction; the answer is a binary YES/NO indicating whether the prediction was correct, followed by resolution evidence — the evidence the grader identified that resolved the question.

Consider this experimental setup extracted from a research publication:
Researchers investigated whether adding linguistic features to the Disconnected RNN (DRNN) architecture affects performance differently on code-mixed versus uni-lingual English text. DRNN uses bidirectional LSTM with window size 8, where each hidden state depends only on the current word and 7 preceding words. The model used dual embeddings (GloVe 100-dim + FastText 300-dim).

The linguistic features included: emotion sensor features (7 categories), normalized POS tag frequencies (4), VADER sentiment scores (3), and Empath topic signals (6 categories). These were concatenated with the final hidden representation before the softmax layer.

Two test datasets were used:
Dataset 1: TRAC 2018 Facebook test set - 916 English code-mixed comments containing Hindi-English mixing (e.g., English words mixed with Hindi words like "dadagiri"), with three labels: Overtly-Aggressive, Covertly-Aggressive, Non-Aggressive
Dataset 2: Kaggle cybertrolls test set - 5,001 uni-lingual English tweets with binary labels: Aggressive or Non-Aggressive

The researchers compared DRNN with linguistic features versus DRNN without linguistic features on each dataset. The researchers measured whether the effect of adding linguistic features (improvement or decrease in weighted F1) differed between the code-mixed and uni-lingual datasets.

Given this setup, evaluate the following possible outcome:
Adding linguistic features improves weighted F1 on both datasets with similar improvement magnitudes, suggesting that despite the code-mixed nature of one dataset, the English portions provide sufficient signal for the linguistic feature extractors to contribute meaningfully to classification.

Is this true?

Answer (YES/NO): NO